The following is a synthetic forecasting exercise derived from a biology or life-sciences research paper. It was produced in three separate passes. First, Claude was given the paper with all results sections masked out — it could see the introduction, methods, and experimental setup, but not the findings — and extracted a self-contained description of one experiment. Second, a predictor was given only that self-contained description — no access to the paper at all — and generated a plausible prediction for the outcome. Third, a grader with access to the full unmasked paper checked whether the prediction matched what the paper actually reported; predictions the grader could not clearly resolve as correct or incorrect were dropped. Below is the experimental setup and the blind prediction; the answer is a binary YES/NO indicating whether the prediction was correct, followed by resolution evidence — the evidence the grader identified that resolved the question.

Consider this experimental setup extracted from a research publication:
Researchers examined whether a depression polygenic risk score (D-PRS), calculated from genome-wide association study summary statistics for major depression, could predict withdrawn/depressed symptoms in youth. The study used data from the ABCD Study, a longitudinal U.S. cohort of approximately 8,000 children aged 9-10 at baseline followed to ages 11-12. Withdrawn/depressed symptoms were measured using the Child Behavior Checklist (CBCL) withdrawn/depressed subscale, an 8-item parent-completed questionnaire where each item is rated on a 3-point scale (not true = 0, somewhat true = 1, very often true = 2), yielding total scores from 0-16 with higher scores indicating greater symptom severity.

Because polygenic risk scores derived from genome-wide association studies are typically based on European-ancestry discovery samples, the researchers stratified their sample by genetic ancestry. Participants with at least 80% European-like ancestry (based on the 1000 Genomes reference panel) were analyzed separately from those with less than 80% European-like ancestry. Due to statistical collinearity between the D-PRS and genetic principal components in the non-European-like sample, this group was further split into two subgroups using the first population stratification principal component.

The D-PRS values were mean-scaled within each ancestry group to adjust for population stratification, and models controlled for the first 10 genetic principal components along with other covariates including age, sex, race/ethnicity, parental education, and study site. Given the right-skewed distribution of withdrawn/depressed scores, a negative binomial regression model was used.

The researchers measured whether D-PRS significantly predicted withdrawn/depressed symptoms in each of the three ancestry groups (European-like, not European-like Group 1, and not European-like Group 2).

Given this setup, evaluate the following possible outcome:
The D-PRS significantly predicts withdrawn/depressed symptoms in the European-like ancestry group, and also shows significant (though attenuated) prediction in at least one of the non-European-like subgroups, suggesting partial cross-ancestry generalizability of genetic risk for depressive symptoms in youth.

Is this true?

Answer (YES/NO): YES